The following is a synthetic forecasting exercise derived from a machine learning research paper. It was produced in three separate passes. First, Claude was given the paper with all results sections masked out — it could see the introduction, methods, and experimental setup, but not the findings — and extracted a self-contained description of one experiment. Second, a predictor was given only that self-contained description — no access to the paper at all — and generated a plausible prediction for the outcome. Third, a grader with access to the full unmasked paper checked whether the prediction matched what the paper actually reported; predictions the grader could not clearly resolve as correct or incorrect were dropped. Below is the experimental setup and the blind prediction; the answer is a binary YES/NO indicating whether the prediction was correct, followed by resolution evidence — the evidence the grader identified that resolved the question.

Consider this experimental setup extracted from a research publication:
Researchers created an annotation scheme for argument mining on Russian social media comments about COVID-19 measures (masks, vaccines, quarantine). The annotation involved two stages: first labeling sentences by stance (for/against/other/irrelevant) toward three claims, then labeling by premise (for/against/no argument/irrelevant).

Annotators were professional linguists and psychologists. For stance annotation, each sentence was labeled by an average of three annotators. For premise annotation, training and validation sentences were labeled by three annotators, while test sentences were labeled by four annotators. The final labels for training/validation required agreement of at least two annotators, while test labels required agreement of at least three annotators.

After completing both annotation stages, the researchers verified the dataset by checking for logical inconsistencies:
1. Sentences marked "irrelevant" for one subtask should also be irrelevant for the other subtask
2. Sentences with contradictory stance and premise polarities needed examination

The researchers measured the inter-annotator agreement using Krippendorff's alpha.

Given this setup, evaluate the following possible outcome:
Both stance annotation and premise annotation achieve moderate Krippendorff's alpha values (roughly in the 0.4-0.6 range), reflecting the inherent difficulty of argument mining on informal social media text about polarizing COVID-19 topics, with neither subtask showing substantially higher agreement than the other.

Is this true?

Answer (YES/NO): NO